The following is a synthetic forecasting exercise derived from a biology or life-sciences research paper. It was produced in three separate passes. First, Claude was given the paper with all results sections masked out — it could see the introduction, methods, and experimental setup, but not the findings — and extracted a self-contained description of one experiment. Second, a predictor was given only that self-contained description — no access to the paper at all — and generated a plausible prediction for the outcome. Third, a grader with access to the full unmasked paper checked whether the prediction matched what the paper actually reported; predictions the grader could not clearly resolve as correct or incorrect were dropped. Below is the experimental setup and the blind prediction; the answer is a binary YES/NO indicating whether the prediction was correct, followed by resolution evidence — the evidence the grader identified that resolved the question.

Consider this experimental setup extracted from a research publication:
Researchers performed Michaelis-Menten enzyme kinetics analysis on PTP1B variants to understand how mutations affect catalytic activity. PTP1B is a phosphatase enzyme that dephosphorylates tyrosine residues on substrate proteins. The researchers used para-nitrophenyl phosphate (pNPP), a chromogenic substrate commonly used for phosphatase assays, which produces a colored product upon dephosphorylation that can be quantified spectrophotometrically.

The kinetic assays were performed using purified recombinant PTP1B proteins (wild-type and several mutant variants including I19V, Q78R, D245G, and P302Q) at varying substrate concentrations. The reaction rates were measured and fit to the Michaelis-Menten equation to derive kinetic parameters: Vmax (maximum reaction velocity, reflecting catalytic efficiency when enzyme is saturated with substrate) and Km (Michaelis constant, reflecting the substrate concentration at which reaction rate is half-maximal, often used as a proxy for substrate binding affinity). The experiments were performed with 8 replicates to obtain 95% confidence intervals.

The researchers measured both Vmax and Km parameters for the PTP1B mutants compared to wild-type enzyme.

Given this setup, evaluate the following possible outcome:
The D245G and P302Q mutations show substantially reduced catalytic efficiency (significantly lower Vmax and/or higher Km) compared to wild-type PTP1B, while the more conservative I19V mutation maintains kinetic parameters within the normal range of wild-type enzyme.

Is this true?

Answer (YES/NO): NO